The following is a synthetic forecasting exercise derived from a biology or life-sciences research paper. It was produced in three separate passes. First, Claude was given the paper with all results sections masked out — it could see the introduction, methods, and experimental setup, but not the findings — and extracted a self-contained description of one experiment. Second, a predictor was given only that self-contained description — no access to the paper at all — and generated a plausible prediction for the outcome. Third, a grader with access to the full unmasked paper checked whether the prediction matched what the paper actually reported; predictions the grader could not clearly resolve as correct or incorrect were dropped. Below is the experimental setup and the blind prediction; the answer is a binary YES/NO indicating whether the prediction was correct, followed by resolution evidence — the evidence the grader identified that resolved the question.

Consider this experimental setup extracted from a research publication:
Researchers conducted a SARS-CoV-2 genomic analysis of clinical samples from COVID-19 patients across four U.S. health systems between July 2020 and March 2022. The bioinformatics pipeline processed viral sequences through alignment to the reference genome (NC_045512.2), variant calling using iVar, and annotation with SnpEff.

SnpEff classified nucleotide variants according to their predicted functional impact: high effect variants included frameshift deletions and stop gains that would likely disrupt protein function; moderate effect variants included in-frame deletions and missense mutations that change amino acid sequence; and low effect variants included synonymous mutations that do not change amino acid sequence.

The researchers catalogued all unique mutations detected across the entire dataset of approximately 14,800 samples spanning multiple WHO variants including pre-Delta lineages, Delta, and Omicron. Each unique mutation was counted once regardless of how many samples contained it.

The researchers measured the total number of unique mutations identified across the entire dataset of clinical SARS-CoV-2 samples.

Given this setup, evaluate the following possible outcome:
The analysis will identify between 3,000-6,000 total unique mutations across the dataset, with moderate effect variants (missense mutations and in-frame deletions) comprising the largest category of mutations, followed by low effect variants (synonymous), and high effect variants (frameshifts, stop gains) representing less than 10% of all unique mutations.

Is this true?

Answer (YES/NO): NO